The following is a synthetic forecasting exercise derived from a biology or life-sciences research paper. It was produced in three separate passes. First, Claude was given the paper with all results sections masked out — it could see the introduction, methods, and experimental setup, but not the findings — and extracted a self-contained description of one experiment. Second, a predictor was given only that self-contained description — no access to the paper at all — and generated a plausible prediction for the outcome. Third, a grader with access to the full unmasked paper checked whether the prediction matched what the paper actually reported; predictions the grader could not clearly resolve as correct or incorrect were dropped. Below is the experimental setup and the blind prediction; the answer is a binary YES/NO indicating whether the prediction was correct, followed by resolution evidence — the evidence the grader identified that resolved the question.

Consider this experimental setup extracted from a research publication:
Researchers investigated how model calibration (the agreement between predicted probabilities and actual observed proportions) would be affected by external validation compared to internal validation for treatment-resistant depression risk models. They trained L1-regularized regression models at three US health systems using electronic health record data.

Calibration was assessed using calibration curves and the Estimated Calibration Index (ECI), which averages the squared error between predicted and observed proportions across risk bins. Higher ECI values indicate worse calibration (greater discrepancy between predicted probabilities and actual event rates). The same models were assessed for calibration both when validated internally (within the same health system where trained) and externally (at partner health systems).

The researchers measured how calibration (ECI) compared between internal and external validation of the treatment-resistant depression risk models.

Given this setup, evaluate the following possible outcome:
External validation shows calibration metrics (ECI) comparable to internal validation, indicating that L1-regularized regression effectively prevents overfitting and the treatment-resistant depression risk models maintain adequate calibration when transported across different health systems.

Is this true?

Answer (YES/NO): NO